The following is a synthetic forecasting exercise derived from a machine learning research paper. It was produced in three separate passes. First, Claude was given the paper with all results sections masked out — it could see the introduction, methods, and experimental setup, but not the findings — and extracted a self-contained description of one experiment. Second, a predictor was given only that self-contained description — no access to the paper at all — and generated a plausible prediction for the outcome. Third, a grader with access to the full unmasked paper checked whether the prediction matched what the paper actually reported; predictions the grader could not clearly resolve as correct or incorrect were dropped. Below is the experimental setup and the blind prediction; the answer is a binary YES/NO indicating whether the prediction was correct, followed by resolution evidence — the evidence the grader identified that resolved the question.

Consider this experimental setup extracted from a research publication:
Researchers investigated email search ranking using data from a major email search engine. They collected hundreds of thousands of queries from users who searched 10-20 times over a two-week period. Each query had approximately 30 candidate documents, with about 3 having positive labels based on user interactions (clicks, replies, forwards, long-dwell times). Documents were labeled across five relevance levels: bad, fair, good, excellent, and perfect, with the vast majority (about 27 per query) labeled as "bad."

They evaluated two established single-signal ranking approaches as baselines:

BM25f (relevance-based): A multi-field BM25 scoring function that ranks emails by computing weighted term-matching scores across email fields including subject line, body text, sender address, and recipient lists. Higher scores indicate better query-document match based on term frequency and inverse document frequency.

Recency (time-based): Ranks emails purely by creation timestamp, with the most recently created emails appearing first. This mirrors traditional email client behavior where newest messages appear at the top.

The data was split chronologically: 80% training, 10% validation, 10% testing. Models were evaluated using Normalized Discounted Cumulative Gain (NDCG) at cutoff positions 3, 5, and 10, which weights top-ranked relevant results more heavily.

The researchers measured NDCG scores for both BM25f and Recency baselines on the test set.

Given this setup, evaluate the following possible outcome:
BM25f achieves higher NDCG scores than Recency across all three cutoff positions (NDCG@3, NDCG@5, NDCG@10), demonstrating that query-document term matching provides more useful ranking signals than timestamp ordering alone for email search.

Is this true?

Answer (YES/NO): NO